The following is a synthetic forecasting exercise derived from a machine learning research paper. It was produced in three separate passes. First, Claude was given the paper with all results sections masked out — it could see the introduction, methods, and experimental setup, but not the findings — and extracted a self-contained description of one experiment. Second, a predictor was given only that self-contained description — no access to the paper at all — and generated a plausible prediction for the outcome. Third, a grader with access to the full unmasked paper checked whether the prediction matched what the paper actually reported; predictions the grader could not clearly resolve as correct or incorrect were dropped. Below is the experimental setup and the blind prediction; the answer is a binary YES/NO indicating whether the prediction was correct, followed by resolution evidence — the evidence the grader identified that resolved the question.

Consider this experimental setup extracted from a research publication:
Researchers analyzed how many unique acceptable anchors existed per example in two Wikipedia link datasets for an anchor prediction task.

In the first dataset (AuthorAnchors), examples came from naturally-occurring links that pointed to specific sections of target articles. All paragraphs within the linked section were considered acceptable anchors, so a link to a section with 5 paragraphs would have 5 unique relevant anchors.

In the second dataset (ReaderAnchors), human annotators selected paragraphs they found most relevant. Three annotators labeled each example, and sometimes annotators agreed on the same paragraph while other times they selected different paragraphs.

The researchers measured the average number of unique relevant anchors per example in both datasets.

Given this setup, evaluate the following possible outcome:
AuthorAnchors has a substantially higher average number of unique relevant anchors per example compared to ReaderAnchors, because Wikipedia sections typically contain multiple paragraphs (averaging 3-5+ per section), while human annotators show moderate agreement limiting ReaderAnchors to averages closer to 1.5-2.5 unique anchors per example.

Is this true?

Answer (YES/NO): NO